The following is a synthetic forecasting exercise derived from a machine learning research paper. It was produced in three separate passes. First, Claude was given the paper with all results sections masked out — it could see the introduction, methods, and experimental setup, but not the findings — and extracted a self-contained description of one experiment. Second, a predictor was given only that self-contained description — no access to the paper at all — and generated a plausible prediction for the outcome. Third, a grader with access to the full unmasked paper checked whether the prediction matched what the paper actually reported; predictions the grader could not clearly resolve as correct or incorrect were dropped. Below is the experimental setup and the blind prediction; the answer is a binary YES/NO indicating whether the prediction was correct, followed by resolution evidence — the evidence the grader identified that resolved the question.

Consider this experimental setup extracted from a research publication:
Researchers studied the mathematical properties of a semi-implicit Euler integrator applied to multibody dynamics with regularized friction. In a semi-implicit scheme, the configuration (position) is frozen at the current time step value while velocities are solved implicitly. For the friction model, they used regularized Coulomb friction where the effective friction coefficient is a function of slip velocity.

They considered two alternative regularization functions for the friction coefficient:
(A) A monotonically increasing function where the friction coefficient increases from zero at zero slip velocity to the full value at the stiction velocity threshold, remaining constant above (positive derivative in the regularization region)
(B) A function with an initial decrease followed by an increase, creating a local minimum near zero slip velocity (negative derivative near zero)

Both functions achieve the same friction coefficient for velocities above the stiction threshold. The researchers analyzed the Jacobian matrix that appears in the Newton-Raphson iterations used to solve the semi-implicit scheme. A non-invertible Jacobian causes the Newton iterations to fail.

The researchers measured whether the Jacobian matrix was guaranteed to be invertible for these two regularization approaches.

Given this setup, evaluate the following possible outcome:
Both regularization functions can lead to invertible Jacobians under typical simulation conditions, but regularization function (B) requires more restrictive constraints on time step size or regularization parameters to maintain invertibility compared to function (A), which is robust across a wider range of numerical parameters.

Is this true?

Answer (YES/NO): NO